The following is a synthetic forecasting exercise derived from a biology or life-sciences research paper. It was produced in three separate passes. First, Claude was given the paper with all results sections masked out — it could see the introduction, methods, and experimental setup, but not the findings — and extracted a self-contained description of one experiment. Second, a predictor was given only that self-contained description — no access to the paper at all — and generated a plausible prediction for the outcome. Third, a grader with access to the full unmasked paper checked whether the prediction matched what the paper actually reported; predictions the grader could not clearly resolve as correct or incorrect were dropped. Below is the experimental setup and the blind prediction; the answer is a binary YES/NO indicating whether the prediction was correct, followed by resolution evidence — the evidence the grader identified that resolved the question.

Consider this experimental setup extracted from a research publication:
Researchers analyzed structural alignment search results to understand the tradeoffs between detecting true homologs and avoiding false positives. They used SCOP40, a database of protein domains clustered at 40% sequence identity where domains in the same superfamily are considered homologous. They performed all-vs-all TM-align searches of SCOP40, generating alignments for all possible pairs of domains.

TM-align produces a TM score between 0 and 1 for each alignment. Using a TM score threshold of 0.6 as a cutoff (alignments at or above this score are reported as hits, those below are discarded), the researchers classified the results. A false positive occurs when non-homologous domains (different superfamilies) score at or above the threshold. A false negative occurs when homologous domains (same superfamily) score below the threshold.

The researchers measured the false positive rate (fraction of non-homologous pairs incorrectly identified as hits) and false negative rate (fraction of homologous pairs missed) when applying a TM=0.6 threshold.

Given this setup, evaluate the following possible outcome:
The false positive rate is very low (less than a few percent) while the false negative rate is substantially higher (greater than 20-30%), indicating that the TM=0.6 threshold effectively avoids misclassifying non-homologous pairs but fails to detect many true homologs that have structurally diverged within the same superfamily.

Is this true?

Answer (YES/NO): NO